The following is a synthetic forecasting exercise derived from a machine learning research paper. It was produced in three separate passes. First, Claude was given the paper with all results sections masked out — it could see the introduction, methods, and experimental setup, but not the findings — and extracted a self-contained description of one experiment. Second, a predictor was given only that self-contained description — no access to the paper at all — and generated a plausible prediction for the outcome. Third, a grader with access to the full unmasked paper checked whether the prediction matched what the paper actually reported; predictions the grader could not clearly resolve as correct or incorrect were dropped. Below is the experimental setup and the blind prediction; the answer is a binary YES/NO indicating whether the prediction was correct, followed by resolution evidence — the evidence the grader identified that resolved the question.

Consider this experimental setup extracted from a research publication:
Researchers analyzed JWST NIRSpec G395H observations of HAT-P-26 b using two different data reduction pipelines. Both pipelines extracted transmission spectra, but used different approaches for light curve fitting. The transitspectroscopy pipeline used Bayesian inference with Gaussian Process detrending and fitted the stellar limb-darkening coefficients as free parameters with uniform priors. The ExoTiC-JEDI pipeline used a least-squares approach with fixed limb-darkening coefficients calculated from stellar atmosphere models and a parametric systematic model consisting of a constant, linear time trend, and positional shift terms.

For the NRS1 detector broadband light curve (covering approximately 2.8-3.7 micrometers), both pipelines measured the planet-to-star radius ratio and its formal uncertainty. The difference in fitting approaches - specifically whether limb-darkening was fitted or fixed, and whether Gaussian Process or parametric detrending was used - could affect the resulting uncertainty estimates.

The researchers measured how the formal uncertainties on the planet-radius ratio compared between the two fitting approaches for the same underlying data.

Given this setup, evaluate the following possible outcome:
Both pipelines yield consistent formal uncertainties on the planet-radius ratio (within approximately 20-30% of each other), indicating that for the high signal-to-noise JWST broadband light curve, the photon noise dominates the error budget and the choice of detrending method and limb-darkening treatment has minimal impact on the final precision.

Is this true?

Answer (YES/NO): NO